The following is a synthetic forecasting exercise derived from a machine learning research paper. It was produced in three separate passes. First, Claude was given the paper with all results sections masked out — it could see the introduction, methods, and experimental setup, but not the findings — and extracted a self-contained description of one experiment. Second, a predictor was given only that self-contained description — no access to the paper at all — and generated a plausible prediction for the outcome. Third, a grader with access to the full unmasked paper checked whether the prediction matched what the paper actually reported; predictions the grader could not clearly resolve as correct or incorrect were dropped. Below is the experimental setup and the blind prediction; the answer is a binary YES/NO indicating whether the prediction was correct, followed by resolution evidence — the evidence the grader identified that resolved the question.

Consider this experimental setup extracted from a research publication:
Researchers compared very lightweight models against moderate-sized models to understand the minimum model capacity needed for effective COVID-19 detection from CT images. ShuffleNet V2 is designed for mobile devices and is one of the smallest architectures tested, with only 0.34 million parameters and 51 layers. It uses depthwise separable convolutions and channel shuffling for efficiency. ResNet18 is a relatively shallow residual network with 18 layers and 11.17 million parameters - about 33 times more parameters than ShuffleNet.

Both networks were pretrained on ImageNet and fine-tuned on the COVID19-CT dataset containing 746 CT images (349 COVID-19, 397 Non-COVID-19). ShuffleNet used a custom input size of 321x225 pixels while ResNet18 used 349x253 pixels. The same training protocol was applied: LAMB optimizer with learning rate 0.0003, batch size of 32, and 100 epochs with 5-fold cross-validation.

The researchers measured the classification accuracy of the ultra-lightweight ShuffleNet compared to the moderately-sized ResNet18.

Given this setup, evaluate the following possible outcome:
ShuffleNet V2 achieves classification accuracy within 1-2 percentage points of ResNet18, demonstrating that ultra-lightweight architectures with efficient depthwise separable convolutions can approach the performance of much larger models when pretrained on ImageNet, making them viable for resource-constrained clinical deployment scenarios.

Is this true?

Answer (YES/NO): NO